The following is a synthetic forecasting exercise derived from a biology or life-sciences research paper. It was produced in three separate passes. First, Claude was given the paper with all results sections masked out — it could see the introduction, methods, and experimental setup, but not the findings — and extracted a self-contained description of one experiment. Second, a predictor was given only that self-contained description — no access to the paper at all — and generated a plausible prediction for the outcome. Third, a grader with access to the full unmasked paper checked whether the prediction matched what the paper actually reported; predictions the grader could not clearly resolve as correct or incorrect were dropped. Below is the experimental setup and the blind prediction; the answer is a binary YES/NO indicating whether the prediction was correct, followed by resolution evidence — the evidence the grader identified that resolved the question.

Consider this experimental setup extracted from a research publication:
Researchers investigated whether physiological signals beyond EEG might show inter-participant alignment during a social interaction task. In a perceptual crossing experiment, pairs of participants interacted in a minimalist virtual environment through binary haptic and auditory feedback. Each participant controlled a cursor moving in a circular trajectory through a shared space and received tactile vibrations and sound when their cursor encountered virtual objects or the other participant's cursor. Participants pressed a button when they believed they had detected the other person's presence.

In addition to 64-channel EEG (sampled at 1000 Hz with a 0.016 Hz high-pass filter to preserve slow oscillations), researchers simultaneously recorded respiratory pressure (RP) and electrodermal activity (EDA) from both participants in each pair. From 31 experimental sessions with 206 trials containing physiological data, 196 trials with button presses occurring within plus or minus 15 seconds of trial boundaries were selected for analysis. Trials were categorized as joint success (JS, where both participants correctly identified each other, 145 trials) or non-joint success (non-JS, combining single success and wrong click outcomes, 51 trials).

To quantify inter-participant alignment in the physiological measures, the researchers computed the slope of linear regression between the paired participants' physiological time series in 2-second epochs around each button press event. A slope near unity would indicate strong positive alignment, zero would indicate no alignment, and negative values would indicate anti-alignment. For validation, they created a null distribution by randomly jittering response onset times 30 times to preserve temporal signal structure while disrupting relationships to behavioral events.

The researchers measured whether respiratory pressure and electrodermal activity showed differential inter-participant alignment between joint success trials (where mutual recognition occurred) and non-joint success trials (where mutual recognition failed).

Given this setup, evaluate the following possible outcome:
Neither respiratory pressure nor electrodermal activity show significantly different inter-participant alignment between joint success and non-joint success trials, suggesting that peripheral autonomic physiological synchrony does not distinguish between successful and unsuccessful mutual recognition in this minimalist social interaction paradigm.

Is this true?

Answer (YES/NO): NO